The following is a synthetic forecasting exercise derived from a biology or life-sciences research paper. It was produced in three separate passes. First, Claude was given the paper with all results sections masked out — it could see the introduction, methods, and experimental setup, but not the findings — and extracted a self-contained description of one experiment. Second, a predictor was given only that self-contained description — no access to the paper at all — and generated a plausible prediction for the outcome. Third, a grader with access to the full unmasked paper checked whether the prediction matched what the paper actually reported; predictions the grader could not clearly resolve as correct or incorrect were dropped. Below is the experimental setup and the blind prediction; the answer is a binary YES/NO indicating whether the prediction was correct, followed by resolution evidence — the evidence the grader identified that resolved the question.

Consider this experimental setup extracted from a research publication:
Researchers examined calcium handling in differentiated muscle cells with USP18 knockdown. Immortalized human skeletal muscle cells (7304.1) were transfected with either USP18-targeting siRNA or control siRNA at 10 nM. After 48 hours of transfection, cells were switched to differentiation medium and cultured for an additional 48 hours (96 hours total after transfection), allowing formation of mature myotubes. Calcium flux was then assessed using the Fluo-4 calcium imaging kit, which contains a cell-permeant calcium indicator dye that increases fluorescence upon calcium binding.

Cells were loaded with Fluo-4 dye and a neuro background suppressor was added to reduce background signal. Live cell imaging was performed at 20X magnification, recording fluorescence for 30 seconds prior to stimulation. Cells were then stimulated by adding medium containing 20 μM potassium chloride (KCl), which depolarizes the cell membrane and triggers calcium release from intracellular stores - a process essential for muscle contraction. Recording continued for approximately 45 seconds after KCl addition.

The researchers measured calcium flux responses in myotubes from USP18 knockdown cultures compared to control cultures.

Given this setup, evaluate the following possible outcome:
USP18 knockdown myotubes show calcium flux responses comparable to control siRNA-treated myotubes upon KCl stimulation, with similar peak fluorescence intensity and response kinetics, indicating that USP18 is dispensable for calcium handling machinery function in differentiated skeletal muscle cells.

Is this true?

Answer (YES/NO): NO